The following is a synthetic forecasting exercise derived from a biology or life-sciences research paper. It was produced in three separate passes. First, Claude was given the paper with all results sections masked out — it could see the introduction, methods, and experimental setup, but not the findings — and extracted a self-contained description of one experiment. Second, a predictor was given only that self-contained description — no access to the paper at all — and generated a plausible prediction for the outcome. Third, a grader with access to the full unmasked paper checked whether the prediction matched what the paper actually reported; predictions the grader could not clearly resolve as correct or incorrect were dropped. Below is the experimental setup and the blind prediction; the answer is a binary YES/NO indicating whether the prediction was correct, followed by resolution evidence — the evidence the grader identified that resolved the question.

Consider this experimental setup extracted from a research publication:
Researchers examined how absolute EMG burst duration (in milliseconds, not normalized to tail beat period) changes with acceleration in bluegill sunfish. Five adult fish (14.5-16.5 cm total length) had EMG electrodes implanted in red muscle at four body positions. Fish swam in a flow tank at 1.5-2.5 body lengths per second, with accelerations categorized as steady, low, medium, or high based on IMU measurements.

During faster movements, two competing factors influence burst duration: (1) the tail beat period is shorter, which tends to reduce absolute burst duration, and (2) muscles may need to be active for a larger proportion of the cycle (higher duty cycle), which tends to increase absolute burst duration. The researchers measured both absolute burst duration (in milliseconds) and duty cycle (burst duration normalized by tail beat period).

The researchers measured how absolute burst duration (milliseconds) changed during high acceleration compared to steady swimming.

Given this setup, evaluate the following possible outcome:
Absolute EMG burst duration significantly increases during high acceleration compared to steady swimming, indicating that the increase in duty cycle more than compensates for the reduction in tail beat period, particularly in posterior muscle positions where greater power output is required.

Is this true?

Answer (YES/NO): NO